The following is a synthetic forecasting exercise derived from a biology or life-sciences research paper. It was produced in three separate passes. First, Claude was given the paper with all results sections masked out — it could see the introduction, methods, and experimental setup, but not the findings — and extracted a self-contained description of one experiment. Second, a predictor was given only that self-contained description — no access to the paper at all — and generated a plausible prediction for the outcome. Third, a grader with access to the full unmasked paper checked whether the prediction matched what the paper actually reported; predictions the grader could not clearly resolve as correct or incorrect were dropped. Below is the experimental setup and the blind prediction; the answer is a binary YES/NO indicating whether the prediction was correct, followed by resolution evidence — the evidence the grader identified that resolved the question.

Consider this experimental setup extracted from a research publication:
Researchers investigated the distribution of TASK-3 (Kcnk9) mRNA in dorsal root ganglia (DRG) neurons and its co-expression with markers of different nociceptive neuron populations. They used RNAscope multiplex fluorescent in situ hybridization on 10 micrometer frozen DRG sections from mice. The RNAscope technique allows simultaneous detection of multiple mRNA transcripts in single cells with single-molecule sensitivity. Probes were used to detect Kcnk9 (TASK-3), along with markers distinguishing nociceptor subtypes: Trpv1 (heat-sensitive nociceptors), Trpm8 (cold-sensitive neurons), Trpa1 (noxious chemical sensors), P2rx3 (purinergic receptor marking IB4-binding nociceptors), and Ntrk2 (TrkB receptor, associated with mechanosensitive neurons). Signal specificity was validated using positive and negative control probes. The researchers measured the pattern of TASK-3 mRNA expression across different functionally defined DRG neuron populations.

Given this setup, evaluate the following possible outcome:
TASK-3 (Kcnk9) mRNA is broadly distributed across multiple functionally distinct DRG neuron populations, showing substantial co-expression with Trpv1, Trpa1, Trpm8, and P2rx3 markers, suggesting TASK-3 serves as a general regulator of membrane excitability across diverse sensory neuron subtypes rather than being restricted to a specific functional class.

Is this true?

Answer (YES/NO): NO